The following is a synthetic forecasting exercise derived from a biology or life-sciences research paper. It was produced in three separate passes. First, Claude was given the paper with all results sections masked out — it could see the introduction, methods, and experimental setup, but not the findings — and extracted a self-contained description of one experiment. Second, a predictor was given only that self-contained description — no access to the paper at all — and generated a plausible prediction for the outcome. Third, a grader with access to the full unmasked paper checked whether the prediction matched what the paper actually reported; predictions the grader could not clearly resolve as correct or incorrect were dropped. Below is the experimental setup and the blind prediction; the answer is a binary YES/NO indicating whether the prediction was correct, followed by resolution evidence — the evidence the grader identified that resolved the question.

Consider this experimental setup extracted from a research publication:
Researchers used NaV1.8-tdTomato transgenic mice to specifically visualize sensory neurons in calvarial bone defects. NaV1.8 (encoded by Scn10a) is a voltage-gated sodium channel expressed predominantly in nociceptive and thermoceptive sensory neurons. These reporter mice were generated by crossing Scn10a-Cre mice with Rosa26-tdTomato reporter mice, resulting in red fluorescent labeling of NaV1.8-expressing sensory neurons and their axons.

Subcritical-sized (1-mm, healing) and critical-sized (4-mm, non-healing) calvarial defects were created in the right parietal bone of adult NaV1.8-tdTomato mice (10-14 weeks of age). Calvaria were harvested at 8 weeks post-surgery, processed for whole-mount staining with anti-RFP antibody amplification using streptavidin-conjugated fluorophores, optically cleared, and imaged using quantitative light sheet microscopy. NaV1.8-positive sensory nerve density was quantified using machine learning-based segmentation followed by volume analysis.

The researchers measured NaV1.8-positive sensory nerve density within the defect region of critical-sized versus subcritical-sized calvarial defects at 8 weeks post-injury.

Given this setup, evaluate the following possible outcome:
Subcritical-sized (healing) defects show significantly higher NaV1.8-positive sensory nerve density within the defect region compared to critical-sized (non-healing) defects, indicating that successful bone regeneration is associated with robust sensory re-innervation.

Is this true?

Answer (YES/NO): NO